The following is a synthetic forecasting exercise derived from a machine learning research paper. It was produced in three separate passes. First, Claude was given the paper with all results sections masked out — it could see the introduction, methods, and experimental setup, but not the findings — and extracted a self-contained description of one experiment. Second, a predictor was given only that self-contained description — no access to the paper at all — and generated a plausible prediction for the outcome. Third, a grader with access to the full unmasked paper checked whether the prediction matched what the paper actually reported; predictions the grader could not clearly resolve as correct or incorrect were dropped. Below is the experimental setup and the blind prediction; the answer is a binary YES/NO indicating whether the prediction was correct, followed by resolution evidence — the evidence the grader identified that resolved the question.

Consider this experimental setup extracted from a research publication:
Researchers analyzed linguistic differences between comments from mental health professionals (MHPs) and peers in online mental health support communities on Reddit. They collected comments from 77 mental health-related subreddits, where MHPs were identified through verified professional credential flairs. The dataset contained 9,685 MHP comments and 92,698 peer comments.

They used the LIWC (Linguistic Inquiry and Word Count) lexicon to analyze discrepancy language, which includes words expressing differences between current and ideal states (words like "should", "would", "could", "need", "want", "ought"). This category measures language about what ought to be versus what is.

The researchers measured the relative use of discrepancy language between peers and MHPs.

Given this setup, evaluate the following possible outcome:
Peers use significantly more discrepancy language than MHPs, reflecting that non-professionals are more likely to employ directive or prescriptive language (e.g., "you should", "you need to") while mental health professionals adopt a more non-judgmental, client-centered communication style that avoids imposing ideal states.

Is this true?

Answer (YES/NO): NO